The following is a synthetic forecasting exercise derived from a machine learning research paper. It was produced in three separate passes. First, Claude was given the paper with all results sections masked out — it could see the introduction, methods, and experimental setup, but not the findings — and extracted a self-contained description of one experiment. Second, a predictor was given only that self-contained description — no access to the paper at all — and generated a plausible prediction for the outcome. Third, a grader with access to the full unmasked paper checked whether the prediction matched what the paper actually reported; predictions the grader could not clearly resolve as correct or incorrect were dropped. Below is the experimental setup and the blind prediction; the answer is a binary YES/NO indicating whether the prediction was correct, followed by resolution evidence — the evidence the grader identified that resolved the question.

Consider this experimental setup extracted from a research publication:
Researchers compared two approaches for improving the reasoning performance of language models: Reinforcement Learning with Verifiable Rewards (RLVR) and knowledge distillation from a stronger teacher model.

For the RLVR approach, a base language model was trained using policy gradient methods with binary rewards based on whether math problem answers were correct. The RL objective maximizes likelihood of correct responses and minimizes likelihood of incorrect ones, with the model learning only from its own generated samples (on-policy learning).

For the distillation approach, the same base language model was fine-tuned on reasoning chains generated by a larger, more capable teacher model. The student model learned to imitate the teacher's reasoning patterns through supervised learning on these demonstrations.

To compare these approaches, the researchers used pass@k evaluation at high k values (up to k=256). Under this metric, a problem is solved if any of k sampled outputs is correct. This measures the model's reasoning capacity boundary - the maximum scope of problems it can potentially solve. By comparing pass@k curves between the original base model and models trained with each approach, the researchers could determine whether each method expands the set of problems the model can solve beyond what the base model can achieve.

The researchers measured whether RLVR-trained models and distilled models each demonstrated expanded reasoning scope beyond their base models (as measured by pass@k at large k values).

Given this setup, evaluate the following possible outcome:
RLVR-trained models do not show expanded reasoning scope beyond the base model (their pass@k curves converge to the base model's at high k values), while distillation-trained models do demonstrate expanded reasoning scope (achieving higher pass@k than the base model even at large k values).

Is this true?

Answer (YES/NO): NO